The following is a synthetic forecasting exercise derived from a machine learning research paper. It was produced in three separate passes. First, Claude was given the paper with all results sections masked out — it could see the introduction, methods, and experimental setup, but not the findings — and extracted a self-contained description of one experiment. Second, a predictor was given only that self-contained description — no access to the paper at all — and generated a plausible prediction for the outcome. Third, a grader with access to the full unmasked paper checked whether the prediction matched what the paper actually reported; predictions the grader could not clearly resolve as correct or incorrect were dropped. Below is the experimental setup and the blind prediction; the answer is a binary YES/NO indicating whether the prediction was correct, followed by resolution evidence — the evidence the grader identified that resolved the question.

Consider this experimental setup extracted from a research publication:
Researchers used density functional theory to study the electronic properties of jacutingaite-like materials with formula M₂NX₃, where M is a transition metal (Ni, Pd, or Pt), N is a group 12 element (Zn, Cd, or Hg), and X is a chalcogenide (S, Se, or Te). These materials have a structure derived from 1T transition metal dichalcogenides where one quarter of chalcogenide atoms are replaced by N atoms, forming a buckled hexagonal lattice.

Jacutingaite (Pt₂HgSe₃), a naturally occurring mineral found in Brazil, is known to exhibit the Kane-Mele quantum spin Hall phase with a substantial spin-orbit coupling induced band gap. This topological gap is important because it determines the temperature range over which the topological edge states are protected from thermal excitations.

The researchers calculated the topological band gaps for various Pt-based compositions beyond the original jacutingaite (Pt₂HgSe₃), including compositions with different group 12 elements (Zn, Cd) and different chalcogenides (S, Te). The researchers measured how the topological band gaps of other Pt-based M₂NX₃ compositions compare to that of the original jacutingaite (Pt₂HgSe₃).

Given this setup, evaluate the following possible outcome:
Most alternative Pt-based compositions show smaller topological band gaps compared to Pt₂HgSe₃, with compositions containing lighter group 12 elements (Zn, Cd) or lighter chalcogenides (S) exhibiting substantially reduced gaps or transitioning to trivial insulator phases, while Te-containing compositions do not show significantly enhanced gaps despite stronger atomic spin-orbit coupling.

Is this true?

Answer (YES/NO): NO